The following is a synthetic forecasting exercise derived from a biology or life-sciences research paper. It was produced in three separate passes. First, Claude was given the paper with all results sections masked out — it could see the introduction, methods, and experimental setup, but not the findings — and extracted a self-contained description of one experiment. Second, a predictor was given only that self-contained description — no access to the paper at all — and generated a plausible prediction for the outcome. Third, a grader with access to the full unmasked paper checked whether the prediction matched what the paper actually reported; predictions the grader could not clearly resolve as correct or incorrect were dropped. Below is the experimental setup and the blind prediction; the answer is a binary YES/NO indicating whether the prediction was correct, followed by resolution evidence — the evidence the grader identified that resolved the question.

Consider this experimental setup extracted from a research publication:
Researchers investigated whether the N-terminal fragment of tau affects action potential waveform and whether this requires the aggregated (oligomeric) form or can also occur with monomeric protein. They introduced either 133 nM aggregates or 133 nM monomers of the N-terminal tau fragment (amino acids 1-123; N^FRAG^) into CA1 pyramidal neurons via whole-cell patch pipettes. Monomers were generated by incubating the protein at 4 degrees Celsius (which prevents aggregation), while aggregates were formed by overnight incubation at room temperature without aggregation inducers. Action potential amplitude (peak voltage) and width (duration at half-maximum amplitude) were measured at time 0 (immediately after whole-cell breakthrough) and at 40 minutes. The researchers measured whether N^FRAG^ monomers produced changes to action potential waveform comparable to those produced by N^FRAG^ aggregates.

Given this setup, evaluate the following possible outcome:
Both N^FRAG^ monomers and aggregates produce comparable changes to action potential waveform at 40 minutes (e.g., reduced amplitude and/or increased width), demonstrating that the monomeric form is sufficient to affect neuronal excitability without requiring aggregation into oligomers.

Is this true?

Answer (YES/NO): YES